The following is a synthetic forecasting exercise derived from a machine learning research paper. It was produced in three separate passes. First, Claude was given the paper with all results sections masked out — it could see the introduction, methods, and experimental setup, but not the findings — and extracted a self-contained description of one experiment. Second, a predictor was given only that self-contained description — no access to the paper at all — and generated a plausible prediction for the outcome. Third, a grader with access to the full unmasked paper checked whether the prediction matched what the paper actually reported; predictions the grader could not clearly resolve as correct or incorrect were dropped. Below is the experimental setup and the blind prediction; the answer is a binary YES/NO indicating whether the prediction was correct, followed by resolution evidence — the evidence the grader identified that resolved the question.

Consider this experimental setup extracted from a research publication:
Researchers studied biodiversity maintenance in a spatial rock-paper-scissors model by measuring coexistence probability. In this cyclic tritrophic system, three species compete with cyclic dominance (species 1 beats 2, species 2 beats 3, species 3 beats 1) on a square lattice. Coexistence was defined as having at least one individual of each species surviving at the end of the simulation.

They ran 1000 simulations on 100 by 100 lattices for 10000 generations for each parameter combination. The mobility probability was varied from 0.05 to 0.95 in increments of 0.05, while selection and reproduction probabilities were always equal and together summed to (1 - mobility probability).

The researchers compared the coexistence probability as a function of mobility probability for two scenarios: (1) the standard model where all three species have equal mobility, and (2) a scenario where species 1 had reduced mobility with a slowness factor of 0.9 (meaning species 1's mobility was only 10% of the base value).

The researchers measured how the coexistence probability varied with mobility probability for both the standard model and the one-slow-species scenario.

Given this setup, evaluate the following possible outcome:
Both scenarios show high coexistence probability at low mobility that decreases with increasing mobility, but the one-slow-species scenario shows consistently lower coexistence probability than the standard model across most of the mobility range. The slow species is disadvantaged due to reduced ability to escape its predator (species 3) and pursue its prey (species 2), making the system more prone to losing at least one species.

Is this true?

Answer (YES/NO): NO